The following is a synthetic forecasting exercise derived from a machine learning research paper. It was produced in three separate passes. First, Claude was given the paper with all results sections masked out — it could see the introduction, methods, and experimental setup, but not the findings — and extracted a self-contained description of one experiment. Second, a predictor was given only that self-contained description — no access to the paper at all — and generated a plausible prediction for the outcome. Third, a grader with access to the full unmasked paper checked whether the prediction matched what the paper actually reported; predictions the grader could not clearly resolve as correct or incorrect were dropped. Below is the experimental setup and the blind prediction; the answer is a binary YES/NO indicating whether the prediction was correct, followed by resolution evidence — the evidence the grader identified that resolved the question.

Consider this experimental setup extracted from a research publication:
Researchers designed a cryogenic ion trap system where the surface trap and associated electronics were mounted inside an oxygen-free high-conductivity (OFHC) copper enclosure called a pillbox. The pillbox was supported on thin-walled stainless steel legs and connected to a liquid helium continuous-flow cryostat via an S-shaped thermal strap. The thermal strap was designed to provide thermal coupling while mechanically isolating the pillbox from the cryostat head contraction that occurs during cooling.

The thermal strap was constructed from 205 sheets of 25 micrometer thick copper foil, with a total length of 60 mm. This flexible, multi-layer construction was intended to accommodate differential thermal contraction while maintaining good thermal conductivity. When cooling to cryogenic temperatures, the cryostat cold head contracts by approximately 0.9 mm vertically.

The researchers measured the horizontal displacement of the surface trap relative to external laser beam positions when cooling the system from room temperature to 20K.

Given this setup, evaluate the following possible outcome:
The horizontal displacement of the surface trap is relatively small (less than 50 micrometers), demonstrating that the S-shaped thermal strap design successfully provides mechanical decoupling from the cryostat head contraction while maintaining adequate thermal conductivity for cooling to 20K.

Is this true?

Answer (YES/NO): YES